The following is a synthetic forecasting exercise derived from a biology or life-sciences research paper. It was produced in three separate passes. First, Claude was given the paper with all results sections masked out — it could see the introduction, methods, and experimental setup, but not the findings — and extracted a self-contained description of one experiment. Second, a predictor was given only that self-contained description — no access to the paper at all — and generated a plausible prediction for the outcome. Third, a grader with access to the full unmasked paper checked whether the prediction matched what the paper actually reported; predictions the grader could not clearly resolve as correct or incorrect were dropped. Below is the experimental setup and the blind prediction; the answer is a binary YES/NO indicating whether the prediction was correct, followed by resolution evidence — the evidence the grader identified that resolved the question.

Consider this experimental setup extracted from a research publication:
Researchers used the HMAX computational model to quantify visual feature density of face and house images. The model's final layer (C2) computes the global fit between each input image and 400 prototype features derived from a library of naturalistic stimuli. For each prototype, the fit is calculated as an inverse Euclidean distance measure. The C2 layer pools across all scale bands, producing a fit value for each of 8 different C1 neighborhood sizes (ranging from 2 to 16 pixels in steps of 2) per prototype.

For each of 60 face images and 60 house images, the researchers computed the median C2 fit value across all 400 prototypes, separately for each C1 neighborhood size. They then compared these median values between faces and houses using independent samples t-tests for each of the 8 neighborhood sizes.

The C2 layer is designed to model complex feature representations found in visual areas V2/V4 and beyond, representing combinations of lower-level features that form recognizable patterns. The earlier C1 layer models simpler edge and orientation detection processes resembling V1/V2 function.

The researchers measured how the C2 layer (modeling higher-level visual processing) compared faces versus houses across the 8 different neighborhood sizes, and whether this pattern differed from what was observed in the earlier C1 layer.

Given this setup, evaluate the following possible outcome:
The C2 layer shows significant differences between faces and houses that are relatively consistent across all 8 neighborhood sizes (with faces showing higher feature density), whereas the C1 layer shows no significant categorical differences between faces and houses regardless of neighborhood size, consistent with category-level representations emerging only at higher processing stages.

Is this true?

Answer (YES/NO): NO